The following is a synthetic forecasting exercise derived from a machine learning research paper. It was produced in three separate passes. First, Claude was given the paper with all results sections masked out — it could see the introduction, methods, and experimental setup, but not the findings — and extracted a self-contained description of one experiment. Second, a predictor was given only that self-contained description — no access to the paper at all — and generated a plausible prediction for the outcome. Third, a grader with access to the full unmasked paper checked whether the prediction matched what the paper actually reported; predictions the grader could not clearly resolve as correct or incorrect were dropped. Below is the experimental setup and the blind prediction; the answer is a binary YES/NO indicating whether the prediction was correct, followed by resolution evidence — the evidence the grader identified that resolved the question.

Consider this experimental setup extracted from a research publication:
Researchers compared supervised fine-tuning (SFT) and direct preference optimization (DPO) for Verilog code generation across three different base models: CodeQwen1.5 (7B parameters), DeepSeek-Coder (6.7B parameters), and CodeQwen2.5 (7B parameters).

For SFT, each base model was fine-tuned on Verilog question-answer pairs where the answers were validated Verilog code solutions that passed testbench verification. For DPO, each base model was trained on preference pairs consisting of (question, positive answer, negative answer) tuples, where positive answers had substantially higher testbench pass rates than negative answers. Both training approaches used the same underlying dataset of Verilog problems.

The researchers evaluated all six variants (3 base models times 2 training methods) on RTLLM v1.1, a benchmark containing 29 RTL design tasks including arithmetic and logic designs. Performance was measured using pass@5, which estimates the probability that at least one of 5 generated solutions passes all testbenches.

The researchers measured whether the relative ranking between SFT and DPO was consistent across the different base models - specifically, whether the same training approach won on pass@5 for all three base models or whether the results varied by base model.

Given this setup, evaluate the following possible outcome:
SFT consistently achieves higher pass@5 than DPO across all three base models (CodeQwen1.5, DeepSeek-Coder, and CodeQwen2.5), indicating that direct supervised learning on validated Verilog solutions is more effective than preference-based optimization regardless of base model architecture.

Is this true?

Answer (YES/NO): NO